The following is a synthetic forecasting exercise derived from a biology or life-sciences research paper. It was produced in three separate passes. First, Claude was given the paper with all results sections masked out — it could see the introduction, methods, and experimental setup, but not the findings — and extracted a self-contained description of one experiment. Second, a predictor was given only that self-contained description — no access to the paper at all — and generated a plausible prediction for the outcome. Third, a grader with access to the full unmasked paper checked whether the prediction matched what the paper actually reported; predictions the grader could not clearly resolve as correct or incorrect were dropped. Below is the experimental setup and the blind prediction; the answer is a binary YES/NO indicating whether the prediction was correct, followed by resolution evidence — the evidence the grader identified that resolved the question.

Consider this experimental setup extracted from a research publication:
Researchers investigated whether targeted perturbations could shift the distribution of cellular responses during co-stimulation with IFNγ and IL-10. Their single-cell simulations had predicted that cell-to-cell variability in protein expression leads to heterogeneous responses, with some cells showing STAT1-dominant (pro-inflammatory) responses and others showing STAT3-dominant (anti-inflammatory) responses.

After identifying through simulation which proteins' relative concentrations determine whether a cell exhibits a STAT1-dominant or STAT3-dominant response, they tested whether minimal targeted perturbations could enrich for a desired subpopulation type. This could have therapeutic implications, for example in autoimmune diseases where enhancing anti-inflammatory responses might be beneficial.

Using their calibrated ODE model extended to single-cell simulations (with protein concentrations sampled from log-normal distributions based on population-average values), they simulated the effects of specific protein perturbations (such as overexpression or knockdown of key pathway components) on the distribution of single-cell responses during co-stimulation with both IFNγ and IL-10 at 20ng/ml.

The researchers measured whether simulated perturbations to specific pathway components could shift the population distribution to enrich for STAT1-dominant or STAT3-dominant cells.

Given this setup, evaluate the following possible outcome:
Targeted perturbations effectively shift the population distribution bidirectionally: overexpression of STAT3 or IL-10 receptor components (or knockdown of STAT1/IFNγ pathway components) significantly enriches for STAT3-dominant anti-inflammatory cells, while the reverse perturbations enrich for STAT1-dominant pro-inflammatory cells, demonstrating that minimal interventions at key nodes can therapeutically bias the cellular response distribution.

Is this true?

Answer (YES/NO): NO